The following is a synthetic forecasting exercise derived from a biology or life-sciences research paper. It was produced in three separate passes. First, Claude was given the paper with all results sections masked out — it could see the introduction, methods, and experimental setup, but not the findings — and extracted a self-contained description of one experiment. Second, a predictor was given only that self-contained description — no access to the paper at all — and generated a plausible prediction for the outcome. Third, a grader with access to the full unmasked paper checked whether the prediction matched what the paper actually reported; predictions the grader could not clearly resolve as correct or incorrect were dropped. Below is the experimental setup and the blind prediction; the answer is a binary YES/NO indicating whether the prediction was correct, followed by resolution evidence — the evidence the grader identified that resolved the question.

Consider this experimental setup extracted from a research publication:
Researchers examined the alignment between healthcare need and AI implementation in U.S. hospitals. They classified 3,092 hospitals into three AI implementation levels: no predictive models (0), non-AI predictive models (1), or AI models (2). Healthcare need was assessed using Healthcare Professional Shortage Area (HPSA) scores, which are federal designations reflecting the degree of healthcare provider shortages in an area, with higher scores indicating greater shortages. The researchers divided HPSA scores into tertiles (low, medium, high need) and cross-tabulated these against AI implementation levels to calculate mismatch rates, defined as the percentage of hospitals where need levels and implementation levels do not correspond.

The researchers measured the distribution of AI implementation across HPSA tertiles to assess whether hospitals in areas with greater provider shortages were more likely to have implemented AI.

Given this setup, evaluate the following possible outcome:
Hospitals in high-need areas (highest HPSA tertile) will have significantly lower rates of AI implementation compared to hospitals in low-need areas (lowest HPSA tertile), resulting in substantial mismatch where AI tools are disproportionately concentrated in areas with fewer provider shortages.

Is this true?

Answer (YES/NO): YES